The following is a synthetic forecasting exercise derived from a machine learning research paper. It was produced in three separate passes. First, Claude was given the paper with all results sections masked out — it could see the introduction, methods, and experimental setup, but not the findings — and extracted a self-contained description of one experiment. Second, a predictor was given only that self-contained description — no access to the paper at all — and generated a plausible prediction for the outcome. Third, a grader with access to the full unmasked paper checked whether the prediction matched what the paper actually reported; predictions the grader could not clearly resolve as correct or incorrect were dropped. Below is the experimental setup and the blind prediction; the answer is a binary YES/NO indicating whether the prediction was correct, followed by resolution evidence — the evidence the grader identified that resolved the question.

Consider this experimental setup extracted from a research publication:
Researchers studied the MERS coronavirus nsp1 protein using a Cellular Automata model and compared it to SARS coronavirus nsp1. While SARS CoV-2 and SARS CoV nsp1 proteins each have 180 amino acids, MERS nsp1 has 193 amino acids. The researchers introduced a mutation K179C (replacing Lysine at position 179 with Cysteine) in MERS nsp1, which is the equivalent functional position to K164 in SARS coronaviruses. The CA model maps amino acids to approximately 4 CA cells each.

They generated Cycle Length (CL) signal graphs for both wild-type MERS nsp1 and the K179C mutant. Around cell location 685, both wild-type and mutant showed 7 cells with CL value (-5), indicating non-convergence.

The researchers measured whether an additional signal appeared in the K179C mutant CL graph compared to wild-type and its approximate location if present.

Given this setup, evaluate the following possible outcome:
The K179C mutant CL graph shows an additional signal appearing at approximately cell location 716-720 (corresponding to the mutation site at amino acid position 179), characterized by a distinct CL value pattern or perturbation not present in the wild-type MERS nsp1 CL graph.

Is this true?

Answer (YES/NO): NO